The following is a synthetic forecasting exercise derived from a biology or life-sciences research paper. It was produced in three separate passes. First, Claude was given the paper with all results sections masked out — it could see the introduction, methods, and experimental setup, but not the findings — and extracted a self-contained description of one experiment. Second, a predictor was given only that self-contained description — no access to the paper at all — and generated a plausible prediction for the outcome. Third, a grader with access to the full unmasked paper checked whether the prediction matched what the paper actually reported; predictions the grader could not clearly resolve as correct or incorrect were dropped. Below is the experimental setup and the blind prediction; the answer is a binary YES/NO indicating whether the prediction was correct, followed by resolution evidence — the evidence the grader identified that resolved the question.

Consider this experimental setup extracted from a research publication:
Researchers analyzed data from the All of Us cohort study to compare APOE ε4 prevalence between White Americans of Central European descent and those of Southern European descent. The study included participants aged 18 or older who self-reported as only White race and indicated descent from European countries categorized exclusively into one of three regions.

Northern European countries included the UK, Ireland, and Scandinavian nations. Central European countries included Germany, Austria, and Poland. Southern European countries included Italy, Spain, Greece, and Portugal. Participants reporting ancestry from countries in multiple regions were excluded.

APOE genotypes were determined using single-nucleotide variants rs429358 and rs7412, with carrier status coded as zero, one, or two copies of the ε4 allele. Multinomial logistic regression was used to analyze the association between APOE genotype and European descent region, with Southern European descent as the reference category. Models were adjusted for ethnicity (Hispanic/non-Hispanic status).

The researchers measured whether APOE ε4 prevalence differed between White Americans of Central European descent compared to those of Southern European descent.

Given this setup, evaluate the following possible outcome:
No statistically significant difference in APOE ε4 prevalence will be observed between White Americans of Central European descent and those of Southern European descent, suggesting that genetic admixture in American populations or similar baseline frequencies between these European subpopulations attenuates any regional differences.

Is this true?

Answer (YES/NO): NO